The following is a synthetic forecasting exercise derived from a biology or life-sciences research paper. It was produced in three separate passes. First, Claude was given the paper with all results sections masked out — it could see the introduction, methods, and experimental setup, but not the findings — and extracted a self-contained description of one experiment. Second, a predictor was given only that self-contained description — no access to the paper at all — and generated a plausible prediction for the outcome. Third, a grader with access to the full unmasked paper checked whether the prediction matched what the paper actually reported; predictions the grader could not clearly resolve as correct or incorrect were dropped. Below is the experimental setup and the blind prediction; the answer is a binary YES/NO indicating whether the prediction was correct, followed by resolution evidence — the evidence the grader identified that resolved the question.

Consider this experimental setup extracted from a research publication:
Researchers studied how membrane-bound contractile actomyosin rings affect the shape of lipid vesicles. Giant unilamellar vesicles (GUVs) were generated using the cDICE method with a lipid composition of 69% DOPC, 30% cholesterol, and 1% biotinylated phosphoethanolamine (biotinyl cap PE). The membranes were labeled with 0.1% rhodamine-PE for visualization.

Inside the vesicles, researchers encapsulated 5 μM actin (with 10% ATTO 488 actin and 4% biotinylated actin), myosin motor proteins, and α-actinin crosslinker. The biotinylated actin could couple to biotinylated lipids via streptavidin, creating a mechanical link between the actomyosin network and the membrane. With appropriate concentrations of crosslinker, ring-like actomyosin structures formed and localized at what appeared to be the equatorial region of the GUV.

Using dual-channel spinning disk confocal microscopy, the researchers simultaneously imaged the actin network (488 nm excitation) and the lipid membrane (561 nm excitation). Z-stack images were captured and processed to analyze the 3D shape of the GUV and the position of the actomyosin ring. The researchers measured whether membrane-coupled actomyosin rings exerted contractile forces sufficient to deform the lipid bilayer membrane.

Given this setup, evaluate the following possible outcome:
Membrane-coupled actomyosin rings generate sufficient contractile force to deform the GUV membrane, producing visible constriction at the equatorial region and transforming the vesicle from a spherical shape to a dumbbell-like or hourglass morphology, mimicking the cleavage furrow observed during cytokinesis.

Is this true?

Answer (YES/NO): NO